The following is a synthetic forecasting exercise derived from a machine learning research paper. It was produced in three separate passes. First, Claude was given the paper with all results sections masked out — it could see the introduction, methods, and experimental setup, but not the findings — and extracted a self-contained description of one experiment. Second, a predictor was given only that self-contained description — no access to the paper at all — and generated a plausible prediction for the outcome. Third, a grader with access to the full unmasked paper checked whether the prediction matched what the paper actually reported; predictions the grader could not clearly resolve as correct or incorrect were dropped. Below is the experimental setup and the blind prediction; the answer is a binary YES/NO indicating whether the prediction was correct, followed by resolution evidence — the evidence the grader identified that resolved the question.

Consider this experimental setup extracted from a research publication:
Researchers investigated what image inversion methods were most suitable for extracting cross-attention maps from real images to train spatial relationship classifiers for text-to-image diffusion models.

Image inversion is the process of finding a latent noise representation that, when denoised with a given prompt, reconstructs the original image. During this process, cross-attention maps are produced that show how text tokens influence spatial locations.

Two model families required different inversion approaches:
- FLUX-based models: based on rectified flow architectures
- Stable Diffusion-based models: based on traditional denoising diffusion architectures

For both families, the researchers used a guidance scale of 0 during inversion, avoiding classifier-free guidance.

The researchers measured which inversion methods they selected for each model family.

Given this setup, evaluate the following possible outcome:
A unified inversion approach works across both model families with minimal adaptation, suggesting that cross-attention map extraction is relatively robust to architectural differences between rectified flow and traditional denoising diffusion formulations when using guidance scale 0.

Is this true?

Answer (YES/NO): NO